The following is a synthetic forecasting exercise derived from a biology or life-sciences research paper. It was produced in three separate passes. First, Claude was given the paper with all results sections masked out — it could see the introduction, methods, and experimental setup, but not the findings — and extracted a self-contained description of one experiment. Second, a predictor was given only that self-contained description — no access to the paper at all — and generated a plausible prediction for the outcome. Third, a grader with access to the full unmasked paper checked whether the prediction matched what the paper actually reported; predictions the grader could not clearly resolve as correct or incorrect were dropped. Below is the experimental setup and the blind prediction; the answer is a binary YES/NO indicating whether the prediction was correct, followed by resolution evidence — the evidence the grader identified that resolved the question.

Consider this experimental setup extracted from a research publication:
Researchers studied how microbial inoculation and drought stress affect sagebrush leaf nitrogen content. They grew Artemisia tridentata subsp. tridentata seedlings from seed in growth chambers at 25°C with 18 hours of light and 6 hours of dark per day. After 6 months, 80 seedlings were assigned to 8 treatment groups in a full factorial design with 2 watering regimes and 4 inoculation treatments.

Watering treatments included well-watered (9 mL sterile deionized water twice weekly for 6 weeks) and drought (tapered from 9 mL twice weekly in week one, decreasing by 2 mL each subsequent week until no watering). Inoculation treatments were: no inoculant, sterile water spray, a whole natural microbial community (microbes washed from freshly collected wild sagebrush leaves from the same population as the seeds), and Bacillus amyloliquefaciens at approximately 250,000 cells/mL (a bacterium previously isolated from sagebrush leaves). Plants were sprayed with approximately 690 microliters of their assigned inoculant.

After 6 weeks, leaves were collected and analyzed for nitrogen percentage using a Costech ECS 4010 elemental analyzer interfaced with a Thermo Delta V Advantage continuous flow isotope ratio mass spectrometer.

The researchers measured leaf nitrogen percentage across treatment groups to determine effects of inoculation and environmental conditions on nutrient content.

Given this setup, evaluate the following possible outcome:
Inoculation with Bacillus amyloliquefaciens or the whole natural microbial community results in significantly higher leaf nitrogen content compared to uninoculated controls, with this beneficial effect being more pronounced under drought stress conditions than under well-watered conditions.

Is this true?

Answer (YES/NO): NO